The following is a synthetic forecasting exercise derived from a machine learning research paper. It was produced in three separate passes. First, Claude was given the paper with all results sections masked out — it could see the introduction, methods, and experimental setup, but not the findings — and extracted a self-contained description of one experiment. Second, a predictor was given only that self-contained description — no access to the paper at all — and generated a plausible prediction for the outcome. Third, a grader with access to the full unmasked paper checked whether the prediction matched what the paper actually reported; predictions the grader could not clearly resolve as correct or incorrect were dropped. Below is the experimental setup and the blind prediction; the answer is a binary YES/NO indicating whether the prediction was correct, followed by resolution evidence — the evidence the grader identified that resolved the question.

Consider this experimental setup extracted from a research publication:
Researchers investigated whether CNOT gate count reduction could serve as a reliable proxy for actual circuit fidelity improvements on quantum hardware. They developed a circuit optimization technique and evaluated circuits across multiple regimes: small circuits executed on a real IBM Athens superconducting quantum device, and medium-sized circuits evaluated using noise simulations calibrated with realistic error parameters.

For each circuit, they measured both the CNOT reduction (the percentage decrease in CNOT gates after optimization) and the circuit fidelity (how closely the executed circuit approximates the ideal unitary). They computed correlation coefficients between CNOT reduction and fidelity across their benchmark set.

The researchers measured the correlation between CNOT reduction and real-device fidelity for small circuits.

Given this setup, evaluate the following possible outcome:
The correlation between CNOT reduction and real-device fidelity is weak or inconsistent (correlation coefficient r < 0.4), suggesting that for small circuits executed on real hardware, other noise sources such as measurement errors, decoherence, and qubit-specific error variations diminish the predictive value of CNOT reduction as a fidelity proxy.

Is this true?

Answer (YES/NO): NO